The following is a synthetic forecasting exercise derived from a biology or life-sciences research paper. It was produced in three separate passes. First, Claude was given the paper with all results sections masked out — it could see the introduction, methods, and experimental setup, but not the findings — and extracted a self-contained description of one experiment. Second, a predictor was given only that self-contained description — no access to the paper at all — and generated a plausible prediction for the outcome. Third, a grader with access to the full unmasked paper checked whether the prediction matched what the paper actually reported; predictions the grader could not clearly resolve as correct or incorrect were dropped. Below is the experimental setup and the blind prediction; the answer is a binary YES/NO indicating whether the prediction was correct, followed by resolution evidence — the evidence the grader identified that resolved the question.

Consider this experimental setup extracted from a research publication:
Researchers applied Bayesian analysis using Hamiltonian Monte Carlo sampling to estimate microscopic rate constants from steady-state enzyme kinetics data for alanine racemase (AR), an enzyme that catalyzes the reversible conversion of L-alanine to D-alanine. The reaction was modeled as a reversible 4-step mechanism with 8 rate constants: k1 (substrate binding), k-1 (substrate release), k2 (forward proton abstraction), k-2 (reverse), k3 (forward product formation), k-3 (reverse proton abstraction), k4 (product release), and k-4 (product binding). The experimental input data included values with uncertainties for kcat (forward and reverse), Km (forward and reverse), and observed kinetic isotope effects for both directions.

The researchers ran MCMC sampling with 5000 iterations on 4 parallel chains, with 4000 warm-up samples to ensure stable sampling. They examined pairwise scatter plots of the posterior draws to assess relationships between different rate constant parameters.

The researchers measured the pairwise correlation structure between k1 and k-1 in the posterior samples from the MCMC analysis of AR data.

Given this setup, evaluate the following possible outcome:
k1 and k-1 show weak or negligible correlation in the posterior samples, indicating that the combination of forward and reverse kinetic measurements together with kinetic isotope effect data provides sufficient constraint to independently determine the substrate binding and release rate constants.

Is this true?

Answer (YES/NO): NO